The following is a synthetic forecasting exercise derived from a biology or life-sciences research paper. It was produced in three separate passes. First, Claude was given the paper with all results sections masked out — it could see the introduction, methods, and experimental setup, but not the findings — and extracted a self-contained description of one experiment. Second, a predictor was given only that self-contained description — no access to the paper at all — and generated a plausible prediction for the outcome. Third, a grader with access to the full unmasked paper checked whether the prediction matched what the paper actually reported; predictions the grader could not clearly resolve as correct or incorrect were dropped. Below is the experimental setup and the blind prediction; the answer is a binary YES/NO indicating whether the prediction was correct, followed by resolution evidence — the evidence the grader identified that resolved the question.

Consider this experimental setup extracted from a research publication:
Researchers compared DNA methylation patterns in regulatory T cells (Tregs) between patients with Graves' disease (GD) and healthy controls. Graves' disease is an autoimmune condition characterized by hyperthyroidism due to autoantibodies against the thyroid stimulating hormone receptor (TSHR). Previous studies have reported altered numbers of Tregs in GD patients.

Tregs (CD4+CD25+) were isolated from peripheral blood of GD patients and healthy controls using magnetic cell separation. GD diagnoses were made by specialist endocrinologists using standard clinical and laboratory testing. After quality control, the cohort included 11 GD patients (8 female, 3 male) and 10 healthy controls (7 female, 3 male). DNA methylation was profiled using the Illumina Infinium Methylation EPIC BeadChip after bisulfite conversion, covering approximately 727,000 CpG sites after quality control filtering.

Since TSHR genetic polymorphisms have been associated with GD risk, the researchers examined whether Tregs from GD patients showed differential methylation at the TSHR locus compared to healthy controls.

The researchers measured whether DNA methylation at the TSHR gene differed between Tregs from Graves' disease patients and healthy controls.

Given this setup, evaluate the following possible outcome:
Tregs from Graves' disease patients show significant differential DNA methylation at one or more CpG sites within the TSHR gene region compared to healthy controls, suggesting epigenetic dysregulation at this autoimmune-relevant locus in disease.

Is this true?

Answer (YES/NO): NO